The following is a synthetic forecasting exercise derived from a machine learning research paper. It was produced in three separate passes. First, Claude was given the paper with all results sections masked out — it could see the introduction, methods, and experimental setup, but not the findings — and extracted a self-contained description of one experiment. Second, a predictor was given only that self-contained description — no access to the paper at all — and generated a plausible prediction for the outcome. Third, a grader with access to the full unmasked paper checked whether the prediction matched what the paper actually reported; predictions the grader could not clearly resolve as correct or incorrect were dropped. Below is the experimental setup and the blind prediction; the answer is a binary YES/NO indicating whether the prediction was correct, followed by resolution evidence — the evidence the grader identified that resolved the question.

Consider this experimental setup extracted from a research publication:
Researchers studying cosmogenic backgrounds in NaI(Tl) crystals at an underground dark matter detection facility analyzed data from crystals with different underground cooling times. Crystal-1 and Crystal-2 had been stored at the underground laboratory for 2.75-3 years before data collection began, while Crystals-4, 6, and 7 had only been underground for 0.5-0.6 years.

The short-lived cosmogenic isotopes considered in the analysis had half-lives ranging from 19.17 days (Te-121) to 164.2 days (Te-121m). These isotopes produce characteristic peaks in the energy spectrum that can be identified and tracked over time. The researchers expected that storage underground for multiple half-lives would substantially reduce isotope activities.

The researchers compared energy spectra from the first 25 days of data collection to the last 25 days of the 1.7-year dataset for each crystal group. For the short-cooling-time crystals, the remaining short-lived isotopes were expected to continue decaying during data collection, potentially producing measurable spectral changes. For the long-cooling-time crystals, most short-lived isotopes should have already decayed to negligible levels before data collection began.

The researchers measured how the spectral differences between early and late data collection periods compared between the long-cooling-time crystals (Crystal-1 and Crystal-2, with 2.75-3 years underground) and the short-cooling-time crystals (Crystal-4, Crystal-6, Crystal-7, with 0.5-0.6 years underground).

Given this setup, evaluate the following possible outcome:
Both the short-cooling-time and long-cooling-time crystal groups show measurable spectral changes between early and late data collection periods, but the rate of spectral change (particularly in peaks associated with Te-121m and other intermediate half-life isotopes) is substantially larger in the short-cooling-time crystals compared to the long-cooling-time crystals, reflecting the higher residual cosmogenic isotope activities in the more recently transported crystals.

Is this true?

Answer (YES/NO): NO